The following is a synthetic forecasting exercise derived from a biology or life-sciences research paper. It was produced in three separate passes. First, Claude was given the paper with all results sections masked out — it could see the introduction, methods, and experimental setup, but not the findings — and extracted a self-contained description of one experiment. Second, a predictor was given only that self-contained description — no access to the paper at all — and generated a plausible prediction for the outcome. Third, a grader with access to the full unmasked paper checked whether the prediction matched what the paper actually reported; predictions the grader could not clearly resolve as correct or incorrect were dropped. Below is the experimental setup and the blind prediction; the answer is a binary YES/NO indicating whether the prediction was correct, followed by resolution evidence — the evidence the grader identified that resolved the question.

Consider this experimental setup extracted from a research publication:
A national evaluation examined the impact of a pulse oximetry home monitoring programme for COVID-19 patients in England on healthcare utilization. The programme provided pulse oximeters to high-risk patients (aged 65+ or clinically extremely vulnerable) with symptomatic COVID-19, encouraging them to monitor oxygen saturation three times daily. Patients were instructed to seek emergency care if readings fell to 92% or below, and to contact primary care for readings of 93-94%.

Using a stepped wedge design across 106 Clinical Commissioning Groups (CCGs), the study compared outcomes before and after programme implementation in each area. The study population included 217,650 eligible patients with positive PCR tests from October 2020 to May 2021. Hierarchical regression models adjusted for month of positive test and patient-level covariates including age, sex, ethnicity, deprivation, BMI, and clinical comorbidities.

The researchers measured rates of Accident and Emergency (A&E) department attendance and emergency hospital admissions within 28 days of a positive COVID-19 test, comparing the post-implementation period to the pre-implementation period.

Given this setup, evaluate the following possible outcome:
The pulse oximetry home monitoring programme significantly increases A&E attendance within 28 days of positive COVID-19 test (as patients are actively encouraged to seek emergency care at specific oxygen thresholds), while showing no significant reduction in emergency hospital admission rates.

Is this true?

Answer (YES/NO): NO